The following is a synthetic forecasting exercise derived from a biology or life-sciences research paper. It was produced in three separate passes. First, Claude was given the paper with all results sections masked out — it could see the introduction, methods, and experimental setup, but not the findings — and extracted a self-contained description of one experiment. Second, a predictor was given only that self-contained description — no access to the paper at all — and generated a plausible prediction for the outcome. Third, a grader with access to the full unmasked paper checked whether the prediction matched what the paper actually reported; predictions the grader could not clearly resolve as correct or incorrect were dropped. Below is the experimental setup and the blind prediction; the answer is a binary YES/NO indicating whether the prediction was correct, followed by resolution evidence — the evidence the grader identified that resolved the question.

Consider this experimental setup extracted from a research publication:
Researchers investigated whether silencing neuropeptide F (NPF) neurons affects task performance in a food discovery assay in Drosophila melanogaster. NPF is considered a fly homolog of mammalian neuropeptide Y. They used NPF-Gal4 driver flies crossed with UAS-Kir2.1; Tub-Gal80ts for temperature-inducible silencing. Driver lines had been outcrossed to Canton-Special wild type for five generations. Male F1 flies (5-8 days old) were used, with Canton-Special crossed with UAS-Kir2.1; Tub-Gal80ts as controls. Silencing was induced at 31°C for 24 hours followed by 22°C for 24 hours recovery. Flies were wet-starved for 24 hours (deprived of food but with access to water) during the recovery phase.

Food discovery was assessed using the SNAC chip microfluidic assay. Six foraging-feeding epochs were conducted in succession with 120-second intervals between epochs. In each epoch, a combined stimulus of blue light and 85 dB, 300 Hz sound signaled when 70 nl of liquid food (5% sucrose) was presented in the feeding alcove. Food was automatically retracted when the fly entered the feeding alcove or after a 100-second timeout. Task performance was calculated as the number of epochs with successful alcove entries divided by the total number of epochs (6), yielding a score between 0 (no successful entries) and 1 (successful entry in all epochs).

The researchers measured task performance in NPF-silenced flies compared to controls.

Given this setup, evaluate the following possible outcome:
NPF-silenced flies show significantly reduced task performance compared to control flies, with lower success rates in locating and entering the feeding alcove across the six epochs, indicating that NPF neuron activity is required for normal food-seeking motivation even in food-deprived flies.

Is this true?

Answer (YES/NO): NO